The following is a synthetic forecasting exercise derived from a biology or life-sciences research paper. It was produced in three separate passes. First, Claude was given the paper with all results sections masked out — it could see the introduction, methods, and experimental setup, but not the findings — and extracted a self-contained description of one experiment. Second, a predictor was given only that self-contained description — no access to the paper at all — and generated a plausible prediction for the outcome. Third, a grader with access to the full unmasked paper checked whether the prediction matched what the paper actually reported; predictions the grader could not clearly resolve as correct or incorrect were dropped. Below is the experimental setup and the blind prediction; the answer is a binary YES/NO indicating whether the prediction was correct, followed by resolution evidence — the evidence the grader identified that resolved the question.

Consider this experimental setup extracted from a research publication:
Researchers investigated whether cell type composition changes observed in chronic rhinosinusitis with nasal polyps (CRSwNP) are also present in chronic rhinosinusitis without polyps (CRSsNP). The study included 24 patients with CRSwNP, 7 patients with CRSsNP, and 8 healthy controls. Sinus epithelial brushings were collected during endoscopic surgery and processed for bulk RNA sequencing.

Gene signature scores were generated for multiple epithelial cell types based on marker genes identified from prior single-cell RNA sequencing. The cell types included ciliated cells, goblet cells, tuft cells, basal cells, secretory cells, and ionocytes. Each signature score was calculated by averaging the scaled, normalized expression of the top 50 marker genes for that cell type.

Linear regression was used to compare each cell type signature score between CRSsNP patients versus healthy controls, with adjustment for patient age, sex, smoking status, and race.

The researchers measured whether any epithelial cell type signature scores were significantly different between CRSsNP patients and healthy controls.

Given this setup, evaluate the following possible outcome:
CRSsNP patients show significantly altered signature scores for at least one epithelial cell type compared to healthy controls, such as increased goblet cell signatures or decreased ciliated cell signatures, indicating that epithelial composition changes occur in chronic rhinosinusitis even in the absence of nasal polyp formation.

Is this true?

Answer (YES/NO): NO